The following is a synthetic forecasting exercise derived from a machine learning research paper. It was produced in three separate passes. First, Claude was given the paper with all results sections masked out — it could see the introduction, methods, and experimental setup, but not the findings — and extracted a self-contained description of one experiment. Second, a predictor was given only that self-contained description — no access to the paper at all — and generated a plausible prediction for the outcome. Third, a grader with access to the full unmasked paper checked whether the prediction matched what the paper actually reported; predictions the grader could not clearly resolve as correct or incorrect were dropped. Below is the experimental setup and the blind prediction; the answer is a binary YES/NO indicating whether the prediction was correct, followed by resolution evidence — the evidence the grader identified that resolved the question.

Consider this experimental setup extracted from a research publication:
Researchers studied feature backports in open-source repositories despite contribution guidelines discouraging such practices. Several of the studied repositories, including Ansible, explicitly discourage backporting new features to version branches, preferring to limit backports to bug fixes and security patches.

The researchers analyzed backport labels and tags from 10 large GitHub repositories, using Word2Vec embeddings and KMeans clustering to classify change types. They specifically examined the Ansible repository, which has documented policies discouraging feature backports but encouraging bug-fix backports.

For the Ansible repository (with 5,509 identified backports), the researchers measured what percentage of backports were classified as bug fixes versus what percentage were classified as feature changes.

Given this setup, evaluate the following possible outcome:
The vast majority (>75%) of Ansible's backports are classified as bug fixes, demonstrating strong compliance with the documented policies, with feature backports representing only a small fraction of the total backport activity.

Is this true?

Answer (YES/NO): NO